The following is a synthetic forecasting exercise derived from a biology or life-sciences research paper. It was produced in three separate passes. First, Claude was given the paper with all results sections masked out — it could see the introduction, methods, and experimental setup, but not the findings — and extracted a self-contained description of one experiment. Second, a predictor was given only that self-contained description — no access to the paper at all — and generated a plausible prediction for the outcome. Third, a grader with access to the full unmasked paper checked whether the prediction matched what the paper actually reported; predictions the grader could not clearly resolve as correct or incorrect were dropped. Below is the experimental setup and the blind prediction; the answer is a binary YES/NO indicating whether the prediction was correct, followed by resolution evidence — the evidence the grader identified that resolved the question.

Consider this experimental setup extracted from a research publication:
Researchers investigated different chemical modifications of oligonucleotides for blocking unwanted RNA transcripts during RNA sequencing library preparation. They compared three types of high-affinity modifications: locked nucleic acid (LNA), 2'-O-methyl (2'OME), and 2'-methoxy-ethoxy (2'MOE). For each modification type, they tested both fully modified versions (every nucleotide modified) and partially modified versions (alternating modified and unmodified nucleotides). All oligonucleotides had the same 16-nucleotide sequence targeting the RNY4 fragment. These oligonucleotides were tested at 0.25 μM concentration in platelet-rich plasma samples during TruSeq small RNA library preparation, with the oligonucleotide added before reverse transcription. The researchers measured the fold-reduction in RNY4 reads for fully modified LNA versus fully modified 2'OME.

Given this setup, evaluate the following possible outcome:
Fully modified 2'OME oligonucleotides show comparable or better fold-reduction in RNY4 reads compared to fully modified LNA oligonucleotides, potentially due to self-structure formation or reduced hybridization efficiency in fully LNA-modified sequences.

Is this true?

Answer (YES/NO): NO